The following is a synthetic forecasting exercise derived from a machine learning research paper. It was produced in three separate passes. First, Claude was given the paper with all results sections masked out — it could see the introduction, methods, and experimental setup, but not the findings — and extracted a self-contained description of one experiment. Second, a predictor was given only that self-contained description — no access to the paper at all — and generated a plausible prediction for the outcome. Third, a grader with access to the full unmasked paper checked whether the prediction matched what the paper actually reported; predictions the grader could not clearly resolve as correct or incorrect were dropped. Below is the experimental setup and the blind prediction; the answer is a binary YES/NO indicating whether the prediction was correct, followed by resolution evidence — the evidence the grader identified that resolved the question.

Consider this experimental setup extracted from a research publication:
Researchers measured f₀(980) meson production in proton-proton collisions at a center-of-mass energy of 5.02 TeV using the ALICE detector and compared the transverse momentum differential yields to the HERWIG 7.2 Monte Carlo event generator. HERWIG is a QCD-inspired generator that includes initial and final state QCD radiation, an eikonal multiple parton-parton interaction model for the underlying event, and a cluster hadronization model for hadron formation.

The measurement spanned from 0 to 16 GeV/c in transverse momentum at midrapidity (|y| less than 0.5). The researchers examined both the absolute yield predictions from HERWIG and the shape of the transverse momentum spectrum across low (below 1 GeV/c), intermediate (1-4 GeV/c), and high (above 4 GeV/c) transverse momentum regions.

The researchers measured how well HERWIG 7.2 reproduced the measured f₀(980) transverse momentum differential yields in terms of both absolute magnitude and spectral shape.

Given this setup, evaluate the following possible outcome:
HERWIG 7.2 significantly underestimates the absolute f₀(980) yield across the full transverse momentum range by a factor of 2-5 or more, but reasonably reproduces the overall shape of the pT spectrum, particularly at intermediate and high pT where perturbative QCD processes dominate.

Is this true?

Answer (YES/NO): NO